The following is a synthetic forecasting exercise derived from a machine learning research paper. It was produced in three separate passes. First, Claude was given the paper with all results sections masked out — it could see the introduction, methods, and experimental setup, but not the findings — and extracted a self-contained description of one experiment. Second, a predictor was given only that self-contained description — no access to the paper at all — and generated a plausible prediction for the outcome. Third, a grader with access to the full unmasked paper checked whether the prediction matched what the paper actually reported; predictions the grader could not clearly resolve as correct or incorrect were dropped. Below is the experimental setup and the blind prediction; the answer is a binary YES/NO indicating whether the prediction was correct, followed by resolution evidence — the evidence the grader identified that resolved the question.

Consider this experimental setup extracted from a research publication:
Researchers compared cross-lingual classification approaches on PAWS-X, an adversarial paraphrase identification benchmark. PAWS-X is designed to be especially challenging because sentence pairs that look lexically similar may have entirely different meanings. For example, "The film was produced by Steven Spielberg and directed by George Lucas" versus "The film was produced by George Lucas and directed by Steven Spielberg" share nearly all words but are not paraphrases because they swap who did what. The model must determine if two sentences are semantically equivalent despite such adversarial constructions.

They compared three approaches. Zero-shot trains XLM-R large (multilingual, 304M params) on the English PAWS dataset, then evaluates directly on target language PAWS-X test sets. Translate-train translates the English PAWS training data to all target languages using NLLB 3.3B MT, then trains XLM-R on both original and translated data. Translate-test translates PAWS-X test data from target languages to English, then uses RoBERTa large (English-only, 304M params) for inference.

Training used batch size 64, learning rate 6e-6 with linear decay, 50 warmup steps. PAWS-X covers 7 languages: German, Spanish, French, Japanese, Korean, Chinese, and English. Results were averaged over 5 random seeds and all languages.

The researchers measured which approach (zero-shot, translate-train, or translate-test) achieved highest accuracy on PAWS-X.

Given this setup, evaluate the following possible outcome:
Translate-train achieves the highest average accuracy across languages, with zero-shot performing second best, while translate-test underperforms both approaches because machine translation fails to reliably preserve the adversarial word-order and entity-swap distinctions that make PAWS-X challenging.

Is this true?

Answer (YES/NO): NO